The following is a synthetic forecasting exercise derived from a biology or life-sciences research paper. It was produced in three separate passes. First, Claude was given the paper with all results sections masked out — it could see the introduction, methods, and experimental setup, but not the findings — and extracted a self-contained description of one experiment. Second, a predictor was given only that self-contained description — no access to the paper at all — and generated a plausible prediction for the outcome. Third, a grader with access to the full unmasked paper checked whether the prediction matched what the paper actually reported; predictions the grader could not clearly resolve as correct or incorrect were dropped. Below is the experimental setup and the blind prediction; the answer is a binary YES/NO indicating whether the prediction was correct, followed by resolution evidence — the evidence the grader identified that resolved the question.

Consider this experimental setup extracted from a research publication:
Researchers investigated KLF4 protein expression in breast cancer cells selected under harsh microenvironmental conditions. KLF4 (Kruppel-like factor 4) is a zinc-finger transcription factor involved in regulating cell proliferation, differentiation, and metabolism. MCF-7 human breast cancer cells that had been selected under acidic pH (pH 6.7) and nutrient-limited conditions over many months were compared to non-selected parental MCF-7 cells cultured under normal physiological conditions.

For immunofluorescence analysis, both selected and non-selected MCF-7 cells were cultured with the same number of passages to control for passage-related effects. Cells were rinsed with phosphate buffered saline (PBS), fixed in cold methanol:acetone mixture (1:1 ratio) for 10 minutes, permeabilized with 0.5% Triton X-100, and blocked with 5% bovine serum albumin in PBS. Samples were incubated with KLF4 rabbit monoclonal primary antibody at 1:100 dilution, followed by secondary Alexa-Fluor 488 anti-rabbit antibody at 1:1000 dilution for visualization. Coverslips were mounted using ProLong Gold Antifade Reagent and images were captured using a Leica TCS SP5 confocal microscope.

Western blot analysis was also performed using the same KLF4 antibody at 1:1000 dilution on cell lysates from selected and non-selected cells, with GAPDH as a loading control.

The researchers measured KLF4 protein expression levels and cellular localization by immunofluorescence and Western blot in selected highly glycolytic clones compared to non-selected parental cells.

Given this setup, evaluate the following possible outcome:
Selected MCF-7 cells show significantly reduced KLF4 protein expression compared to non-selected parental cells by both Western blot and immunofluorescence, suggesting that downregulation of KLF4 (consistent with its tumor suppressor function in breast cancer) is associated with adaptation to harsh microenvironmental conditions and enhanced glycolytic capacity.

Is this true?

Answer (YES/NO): NO